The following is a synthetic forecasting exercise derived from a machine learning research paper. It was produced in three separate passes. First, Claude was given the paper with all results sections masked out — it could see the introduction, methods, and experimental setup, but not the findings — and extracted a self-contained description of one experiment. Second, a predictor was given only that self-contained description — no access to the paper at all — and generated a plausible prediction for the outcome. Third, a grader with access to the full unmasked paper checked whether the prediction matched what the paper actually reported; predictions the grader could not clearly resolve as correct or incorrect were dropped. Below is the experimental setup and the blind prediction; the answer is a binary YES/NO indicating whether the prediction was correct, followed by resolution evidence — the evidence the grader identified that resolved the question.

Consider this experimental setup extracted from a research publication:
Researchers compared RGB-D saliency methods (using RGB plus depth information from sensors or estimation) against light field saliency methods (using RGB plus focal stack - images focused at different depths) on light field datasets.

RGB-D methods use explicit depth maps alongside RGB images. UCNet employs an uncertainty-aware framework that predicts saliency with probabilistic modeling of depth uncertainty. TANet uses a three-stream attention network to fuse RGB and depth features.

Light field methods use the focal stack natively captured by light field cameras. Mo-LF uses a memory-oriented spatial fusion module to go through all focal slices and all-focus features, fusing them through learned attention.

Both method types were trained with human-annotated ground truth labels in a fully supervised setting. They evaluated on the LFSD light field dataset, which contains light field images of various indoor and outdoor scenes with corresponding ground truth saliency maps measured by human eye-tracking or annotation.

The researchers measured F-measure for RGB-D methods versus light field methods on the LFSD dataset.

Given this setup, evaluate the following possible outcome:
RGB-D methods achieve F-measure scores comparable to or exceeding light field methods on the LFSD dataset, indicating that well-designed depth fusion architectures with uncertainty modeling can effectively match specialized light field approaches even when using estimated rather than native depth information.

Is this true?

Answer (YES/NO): YES